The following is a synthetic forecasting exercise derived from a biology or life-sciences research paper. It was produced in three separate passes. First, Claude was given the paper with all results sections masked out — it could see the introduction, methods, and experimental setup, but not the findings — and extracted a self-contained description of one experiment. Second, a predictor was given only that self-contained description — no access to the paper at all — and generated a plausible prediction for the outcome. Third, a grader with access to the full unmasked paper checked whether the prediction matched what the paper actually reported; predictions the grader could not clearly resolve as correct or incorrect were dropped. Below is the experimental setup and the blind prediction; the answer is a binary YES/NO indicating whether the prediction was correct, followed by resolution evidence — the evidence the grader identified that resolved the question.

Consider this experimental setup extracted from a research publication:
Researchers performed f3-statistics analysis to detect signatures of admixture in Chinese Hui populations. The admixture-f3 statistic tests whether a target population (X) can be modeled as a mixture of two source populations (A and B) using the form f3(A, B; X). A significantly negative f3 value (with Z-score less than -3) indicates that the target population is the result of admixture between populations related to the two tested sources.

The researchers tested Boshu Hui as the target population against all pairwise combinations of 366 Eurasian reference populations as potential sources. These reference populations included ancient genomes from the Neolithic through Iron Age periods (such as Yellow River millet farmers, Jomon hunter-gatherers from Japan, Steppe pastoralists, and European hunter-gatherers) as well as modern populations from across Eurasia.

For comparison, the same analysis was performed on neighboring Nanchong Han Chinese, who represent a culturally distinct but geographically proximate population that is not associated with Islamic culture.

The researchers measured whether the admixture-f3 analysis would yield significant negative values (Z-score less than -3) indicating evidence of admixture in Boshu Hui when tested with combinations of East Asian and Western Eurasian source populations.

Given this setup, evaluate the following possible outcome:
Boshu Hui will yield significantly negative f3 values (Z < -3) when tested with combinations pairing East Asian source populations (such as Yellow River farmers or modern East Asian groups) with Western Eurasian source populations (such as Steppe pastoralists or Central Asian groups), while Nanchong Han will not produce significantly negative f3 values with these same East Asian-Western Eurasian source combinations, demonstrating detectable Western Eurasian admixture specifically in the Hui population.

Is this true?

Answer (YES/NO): YES